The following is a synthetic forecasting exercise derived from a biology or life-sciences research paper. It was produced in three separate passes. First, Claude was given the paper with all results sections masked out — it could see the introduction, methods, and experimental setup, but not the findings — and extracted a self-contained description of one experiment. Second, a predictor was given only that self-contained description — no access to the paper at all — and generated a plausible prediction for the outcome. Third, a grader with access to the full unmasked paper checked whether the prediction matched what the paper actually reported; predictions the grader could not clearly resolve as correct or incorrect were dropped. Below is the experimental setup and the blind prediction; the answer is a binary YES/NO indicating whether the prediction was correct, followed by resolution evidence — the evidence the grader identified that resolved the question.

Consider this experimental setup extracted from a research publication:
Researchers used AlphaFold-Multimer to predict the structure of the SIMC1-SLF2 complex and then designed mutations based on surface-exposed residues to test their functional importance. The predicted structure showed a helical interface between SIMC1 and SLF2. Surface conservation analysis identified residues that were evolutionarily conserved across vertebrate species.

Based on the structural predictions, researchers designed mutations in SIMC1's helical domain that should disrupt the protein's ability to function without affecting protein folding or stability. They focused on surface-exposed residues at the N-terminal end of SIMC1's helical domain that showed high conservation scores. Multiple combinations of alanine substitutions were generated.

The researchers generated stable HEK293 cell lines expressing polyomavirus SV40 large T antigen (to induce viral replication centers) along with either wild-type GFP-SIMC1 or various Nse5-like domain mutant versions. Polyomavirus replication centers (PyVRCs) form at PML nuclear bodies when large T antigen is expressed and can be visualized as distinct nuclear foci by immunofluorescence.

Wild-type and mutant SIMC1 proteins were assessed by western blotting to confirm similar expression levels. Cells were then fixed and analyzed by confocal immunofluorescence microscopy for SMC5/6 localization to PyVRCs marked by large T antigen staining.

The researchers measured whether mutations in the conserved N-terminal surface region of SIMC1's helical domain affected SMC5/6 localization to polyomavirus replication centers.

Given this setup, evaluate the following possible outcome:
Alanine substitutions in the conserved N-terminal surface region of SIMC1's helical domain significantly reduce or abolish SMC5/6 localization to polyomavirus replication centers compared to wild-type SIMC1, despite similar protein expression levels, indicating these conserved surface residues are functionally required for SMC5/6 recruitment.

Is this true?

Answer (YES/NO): YES